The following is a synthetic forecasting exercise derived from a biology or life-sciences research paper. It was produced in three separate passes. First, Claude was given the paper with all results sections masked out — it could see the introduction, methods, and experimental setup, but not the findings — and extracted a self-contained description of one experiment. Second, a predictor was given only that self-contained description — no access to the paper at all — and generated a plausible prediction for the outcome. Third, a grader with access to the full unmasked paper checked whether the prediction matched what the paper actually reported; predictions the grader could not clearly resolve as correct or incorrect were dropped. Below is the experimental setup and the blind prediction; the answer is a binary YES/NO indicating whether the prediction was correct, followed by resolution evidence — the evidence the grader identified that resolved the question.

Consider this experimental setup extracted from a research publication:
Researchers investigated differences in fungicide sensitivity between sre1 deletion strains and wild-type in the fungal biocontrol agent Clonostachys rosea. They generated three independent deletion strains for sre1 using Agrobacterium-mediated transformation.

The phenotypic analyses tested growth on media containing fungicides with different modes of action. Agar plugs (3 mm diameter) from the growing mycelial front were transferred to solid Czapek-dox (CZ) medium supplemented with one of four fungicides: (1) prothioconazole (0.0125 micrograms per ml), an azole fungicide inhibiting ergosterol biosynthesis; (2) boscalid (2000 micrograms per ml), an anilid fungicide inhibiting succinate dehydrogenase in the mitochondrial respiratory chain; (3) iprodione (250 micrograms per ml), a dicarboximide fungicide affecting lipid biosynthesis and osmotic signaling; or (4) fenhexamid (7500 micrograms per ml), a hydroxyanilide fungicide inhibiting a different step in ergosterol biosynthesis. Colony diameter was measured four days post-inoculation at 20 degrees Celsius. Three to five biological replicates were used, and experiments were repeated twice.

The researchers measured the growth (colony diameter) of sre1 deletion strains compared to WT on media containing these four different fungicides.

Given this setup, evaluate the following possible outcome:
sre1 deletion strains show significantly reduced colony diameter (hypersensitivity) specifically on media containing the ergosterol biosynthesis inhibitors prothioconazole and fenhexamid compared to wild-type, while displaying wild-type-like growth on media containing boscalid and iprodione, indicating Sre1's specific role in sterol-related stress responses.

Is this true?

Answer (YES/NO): NO